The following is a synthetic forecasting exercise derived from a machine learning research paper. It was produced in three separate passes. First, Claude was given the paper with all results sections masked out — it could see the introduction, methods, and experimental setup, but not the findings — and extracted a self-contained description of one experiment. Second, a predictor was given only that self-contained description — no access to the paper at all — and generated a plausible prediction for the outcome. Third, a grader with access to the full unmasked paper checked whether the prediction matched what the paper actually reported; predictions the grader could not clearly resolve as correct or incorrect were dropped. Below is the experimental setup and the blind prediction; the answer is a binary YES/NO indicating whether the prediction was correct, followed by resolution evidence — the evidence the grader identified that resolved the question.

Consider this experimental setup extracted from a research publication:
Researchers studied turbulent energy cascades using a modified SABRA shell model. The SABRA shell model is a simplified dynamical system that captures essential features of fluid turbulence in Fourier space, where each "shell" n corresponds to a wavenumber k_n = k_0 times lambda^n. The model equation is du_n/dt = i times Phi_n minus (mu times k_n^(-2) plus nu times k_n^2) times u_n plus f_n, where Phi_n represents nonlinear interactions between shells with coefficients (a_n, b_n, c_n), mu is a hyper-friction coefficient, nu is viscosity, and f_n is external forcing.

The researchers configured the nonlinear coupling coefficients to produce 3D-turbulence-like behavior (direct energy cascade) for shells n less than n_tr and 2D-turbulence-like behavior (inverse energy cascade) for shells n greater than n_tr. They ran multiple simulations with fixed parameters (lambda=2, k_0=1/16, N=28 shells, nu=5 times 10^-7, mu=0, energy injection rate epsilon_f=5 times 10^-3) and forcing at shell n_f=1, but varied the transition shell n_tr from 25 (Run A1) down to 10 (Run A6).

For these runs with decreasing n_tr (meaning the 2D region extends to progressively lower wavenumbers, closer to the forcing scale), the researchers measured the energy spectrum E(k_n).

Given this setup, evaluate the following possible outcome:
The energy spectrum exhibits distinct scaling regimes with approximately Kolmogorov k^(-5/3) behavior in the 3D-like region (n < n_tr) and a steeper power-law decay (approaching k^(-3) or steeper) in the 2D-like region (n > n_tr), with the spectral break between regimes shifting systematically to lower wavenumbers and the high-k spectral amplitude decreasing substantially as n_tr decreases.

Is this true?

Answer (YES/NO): NO